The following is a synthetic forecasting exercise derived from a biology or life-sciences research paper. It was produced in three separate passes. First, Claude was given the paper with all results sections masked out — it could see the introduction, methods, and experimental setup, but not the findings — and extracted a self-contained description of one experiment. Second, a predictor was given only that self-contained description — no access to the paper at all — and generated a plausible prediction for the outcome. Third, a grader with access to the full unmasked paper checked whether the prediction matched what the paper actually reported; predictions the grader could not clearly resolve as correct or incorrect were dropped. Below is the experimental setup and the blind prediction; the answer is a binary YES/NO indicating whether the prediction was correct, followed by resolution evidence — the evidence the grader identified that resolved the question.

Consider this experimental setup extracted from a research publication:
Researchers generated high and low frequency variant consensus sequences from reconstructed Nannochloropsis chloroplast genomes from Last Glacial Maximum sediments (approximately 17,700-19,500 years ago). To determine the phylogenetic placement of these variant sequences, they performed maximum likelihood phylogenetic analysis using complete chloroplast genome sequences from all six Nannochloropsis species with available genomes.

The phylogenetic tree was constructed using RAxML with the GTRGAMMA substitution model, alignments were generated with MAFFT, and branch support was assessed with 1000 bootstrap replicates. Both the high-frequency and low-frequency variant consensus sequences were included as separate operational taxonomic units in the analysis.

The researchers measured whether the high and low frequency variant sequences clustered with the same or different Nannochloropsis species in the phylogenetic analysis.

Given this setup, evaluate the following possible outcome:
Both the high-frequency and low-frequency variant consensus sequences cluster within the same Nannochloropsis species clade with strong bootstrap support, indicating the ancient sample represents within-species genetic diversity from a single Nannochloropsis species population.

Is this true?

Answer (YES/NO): YES